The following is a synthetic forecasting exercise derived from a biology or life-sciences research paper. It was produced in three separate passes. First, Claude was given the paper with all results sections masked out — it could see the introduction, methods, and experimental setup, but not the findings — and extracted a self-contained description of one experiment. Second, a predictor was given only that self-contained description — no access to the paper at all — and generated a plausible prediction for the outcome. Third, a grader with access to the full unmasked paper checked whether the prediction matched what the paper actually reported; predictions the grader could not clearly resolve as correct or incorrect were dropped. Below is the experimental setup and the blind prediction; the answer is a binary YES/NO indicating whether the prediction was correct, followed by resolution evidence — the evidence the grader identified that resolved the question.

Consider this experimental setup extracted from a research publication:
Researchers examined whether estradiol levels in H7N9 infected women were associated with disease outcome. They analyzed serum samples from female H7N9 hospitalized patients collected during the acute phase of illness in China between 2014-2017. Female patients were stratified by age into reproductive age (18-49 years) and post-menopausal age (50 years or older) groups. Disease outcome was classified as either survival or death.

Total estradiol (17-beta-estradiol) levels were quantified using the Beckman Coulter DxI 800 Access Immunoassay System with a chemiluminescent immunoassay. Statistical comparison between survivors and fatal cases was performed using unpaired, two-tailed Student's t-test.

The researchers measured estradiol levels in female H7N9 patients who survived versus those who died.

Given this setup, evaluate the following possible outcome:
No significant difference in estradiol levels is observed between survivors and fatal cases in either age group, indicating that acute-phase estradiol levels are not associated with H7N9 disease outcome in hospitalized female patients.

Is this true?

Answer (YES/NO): YES